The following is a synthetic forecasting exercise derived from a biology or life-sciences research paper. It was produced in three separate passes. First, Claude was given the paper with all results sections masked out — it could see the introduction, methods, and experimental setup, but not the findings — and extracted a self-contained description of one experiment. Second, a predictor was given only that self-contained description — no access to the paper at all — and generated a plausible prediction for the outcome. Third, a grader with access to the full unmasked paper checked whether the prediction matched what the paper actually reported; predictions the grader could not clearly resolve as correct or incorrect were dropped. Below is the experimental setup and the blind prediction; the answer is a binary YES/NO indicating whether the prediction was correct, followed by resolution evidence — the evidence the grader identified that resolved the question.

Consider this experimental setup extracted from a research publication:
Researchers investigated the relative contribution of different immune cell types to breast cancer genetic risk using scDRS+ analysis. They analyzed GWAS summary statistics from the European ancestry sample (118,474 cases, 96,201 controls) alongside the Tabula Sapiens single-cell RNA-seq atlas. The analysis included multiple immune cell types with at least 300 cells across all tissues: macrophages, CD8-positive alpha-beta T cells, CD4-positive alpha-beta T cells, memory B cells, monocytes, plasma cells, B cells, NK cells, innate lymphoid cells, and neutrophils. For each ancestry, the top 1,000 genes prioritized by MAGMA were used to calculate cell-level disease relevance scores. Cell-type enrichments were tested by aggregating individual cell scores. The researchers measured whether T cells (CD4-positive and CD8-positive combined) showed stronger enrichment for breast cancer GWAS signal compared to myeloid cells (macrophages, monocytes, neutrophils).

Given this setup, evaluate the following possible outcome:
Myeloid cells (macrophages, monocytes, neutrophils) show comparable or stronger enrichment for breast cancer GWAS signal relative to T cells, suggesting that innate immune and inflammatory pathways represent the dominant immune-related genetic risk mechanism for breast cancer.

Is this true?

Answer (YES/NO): YES